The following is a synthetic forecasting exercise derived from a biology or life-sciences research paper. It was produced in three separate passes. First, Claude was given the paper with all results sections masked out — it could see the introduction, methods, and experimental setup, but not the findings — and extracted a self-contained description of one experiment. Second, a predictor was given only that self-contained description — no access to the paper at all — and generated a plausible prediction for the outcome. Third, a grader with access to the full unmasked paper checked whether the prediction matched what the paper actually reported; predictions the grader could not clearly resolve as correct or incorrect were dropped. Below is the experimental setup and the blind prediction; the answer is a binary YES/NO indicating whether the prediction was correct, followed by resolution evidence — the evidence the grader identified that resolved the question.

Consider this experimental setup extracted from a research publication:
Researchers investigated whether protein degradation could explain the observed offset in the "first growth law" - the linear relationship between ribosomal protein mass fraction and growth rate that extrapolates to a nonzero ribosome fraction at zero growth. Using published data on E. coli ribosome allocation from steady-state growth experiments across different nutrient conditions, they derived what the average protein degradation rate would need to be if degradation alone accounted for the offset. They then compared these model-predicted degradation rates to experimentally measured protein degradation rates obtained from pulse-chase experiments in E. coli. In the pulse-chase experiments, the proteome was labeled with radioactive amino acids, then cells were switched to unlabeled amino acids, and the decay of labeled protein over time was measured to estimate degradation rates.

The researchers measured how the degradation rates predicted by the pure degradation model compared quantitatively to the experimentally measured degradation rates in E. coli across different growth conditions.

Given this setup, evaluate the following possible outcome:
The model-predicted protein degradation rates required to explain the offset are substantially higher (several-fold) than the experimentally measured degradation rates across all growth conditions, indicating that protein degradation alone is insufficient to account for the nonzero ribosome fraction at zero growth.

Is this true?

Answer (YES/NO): YES